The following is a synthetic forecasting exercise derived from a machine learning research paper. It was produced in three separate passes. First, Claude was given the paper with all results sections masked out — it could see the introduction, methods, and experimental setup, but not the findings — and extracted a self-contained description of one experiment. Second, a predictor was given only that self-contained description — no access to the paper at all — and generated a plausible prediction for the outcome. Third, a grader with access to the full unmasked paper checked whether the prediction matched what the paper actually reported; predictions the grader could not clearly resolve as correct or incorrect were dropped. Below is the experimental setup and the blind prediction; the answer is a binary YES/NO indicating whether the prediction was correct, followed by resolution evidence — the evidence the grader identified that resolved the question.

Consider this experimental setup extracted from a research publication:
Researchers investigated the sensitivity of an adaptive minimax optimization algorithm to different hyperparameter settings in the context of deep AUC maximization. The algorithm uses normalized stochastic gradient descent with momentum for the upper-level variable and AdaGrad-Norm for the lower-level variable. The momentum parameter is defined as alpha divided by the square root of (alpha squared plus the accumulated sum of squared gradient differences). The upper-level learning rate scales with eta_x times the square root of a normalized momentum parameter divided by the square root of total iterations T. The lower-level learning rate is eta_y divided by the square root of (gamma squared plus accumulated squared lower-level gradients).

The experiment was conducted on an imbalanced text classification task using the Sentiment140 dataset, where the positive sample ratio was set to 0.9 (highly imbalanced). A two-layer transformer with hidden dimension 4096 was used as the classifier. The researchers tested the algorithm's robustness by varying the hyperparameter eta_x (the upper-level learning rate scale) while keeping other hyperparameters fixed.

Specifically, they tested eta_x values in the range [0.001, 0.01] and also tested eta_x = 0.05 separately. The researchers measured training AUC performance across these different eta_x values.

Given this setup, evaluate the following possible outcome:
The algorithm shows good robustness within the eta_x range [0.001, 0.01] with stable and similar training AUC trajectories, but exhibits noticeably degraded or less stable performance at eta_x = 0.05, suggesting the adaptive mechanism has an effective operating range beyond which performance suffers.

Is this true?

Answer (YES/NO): YES